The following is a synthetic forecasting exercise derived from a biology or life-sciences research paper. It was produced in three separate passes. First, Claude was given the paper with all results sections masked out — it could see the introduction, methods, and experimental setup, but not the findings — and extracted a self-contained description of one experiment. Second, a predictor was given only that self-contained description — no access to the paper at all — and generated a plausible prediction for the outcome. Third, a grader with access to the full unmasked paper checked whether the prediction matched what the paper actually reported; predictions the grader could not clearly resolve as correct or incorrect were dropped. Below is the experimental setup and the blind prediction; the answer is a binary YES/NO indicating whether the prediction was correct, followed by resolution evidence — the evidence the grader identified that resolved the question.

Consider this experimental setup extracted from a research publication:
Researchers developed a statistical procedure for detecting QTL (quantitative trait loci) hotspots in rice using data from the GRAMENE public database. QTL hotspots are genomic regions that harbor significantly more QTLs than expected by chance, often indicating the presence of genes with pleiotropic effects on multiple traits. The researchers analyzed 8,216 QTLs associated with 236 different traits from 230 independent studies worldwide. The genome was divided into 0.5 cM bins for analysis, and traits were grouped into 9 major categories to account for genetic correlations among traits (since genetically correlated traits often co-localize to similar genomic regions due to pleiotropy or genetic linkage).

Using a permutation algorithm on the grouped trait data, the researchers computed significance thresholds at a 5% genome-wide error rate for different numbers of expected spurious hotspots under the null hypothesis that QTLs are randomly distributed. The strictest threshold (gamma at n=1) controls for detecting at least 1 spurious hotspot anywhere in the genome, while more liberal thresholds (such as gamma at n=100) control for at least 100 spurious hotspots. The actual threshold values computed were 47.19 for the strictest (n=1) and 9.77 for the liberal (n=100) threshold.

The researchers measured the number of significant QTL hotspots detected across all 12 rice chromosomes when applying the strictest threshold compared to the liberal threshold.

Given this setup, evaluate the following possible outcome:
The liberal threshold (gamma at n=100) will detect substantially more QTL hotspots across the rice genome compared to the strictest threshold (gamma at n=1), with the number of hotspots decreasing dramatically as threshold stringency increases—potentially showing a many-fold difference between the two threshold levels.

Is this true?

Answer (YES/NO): YES